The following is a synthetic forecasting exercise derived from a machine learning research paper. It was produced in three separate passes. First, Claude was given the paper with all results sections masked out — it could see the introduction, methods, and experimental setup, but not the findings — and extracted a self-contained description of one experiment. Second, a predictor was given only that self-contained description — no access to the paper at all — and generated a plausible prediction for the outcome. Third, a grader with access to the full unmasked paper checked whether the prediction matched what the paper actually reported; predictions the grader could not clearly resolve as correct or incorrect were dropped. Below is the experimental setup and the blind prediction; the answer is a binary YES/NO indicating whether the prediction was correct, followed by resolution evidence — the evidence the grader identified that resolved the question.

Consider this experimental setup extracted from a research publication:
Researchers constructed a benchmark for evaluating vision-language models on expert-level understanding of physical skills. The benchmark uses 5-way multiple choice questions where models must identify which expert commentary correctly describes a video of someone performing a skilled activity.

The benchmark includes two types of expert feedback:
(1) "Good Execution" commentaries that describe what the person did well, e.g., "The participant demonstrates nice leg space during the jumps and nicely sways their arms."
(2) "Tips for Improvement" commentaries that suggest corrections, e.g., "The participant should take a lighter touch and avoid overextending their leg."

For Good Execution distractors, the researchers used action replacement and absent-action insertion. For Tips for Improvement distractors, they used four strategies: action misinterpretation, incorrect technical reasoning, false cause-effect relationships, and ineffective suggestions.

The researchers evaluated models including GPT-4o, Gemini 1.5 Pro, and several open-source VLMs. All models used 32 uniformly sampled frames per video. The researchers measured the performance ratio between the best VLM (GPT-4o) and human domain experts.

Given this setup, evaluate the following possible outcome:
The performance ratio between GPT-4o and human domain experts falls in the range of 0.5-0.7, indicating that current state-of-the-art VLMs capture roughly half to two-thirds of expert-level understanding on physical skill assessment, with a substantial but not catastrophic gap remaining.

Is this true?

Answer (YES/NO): YES